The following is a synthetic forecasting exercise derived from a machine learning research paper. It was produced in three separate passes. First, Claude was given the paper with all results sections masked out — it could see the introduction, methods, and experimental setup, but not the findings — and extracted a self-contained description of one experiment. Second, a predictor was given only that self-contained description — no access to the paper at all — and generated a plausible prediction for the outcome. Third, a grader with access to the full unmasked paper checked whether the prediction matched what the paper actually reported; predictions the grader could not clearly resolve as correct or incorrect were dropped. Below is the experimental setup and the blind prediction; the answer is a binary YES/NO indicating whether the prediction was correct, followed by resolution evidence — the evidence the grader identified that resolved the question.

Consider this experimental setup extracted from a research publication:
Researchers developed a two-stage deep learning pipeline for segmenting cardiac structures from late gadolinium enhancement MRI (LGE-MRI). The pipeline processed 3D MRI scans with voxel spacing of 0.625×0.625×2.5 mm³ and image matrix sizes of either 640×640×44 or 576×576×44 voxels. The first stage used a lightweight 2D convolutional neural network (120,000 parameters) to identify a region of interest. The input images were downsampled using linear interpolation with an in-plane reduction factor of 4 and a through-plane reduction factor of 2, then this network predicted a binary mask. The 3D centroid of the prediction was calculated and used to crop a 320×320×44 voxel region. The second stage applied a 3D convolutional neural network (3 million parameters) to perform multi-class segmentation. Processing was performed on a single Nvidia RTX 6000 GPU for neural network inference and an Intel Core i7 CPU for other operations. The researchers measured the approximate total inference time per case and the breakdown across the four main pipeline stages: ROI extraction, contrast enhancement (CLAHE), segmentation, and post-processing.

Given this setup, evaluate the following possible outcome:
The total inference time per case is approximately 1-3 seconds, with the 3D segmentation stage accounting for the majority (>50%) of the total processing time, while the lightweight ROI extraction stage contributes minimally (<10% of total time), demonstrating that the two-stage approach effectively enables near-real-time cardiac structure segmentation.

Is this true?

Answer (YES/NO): NO